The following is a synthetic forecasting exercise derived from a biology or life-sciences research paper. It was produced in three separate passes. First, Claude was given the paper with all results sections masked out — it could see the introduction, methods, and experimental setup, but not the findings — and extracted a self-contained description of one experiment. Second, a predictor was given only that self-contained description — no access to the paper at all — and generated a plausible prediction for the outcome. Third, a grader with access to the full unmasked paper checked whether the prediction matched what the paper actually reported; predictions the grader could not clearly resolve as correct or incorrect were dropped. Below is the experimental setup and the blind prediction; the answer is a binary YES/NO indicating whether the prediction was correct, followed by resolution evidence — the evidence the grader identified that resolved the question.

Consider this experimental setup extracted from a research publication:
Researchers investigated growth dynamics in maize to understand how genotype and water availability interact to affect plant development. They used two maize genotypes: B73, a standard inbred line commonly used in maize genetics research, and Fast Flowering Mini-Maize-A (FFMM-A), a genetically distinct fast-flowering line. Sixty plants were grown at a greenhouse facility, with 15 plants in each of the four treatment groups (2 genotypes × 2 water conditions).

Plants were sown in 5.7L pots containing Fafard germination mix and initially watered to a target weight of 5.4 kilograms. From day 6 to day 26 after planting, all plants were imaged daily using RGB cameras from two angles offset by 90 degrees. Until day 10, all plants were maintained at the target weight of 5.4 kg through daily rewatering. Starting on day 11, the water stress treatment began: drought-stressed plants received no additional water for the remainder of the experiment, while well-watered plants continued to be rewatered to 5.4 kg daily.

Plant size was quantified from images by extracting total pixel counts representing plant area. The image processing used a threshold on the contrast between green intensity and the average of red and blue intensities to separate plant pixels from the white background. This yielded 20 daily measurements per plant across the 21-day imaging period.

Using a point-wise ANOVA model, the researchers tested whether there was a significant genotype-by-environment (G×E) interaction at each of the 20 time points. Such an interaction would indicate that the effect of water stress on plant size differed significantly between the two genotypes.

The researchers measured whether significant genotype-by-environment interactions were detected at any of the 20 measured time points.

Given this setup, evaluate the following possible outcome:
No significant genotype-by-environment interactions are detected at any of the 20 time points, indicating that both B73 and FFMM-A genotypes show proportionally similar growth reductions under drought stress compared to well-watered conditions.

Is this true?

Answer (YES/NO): YES